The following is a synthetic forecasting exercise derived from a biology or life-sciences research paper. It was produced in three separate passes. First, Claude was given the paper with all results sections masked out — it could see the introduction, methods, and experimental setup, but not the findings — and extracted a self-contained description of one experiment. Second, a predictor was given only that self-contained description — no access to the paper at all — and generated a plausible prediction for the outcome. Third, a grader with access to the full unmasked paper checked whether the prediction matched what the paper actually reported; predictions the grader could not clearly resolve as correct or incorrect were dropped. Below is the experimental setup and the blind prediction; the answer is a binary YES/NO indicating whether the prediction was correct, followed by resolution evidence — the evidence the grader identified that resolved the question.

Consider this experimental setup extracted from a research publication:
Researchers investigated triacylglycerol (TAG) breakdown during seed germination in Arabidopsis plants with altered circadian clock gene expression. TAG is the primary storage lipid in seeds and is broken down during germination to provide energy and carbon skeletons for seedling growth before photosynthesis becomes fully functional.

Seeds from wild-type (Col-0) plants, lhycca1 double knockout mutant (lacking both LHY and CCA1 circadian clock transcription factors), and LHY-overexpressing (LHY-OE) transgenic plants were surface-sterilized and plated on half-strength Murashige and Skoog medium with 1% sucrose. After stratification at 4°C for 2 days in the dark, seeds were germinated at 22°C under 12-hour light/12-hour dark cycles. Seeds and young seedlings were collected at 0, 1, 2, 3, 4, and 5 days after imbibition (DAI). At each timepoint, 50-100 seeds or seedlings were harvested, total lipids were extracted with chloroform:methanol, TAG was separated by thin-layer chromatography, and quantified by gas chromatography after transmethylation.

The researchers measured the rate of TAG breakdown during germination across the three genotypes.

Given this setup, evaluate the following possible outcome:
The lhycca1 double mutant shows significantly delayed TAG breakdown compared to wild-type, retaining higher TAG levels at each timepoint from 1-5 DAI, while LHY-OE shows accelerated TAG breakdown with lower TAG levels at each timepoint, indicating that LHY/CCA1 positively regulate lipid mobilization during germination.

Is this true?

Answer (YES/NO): NO